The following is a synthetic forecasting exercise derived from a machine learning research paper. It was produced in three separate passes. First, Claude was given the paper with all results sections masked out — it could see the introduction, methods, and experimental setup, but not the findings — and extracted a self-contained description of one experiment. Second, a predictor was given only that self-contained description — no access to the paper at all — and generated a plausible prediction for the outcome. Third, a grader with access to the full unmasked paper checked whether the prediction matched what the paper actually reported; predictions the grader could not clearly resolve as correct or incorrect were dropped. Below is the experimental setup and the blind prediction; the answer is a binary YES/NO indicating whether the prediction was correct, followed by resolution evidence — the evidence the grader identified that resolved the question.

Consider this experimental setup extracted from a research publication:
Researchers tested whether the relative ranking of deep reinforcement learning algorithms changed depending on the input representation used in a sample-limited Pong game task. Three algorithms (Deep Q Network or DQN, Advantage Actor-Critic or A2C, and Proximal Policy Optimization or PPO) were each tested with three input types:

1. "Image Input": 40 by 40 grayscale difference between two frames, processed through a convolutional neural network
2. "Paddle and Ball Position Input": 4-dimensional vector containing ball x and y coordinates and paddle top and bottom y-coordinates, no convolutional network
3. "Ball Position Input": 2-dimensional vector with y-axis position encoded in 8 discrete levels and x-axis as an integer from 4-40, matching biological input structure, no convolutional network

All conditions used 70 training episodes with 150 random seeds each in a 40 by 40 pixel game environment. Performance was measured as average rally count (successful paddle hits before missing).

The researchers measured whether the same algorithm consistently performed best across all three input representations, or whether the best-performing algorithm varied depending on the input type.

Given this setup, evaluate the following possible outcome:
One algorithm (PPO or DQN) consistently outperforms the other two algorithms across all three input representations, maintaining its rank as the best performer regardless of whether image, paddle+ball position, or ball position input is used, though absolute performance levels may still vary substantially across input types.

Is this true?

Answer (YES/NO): NO